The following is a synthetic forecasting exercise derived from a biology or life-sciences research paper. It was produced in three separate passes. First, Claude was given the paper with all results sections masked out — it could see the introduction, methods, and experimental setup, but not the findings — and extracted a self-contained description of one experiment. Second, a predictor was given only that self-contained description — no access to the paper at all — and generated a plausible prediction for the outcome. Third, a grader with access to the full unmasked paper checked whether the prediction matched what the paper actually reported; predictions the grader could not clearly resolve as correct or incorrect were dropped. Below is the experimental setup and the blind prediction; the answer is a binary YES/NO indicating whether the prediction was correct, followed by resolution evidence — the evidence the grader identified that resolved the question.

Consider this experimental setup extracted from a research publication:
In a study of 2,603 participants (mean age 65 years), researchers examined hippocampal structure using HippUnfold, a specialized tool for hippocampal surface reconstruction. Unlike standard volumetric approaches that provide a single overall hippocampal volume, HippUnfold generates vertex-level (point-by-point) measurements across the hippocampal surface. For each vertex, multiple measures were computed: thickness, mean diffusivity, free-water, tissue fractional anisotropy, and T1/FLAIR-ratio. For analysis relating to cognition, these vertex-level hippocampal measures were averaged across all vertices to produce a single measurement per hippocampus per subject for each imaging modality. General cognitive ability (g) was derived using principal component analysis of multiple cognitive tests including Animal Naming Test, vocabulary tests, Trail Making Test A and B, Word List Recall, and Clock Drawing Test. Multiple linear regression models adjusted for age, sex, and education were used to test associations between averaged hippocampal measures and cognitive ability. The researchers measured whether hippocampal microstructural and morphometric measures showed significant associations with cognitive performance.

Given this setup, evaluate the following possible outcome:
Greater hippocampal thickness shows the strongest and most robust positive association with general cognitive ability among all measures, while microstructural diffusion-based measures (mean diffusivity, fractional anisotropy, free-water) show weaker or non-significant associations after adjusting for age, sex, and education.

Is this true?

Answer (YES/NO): NO